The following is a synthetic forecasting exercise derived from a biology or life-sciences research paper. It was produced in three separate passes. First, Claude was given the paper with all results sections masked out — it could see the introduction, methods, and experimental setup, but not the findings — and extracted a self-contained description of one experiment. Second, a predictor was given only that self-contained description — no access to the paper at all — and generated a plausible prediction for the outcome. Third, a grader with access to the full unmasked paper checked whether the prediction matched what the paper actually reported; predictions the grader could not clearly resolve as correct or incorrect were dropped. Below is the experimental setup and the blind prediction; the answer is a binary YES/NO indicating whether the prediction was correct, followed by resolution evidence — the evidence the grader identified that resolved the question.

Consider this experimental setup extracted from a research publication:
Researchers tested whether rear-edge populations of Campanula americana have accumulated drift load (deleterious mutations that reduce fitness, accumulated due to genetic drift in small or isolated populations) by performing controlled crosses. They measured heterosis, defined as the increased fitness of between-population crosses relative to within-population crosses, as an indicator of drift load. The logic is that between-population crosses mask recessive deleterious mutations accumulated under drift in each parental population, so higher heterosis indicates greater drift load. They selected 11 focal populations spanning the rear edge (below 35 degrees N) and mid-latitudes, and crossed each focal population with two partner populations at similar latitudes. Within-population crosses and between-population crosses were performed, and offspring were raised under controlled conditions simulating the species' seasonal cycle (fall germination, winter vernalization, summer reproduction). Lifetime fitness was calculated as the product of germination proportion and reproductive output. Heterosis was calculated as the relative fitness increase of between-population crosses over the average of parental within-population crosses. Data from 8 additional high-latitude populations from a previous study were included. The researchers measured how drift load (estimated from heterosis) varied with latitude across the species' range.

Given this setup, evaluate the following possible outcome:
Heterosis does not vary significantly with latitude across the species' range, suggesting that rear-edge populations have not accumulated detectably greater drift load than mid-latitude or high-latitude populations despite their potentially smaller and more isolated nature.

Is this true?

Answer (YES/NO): NO